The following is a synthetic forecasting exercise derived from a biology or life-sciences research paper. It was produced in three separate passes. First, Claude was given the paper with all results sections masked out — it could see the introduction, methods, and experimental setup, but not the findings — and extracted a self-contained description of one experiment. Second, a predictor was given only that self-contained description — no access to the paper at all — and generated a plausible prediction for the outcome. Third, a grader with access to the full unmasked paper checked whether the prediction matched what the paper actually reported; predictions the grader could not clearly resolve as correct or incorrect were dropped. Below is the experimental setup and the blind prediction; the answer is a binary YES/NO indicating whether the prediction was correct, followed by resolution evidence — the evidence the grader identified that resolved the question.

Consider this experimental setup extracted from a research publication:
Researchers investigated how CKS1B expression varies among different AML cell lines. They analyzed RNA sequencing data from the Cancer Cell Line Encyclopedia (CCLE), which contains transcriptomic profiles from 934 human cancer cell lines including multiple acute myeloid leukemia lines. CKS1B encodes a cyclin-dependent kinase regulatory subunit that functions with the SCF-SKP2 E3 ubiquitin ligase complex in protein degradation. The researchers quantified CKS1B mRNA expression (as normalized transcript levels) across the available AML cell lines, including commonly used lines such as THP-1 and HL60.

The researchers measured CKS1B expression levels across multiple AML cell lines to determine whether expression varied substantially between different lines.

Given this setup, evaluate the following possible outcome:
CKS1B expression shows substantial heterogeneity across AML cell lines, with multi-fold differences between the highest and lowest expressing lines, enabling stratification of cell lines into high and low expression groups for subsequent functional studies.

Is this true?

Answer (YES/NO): YES